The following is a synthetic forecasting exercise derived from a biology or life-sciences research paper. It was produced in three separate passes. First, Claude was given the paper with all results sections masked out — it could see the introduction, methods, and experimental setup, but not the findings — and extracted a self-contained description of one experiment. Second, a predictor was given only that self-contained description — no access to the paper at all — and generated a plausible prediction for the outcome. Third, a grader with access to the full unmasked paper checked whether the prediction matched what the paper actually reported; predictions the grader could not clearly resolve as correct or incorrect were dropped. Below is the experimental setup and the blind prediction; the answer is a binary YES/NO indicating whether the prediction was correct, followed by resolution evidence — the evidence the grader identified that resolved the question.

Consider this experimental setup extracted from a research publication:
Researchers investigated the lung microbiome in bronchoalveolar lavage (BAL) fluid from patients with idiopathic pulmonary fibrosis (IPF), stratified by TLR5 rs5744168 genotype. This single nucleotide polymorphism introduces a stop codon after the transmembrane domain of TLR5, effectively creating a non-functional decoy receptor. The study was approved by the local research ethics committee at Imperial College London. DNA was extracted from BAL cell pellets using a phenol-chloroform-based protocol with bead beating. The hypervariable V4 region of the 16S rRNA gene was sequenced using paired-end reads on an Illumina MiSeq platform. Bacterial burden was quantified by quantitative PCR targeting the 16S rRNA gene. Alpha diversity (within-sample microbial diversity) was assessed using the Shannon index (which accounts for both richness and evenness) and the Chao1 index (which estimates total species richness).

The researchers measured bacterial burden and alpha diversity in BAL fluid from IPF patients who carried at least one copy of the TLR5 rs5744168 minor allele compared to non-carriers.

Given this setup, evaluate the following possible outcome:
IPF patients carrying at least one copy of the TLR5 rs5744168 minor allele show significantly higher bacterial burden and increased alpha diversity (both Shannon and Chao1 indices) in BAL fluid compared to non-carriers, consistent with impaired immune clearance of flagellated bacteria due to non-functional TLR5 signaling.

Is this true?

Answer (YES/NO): NO